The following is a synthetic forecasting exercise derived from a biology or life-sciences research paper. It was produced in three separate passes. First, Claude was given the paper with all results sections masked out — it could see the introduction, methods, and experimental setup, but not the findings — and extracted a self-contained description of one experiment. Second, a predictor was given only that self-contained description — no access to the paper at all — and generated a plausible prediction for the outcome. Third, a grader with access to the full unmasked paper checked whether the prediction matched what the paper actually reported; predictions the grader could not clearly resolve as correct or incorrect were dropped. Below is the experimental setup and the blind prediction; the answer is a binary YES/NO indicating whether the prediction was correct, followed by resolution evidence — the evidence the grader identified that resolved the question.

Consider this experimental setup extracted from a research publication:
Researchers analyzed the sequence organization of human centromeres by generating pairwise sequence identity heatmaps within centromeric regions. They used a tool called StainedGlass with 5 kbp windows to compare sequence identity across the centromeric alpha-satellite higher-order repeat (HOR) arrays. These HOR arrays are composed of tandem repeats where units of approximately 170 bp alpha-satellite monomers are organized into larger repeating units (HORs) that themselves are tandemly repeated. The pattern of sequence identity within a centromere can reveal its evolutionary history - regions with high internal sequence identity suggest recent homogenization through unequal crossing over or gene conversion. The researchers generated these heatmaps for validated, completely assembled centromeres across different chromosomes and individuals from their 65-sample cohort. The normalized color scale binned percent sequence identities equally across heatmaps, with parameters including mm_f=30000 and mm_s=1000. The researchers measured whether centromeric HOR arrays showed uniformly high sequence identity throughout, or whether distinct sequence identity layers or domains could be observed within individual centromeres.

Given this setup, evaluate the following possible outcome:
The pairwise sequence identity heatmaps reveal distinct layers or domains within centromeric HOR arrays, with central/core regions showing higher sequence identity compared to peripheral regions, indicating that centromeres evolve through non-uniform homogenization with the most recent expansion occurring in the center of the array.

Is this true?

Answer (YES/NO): NO